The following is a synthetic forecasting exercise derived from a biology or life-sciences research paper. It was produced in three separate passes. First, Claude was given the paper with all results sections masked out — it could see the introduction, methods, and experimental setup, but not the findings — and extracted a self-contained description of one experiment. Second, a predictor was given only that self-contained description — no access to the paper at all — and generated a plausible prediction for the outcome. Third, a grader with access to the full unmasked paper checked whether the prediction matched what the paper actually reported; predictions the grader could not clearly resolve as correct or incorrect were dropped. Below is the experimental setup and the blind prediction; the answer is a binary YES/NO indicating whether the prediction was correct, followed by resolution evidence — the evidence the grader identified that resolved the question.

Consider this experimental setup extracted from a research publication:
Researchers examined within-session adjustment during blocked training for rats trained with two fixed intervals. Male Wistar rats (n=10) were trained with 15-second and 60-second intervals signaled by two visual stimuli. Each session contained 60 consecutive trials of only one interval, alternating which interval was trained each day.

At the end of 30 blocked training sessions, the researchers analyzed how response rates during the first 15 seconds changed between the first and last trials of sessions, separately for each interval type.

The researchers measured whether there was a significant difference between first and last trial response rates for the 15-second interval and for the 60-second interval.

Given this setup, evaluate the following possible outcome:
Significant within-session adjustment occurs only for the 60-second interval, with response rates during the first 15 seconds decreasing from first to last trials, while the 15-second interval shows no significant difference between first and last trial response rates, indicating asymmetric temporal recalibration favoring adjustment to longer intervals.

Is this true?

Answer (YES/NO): YES